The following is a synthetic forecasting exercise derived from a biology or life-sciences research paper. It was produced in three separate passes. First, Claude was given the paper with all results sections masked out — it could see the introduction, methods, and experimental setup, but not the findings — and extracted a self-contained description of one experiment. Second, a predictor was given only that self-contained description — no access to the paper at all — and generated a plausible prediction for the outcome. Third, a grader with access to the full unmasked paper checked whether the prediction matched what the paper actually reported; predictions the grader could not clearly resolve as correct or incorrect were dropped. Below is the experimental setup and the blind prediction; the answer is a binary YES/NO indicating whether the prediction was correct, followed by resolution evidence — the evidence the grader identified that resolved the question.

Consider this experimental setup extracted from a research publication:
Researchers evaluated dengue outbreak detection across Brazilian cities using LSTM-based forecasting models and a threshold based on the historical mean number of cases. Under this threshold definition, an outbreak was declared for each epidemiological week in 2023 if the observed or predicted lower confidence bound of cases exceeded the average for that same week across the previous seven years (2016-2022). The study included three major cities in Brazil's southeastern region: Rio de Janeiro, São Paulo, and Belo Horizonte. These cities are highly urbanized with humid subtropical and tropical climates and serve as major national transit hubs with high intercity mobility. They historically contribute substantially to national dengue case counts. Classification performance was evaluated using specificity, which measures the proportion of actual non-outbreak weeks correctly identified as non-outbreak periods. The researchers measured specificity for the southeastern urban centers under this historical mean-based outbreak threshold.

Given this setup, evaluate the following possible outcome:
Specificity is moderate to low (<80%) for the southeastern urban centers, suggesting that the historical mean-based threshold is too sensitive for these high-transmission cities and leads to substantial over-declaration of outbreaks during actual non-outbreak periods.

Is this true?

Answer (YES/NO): NO